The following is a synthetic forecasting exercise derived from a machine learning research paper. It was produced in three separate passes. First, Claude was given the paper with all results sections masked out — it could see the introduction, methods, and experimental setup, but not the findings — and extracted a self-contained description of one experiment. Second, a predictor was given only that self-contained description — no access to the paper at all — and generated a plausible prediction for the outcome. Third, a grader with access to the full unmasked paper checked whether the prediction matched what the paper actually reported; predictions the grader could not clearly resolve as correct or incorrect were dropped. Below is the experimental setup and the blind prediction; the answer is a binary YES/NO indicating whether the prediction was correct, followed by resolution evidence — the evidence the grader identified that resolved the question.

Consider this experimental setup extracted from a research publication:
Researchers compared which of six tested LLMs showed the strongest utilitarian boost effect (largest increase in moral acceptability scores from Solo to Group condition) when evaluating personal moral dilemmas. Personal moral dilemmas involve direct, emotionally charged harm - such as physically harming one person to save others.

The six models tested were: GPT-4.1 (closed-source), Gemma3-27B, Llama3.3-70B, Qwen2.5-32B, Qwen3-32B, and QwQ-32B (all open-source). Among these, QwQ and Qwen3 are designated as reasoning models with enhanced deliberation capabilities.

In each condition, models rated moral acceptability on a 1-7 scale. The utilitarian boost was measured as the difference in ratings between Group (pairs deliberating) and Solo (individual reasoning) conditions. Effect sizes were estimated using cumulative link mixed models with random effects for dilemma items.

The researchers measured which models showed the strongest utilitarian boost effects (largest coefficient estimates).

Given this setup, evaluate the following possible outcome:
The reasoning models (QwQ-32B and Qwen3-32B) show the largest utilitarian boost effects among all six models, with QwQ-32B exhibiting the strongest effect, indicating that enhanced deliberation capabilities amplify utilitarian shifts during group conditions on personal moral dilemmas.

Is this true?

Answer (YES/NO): NO